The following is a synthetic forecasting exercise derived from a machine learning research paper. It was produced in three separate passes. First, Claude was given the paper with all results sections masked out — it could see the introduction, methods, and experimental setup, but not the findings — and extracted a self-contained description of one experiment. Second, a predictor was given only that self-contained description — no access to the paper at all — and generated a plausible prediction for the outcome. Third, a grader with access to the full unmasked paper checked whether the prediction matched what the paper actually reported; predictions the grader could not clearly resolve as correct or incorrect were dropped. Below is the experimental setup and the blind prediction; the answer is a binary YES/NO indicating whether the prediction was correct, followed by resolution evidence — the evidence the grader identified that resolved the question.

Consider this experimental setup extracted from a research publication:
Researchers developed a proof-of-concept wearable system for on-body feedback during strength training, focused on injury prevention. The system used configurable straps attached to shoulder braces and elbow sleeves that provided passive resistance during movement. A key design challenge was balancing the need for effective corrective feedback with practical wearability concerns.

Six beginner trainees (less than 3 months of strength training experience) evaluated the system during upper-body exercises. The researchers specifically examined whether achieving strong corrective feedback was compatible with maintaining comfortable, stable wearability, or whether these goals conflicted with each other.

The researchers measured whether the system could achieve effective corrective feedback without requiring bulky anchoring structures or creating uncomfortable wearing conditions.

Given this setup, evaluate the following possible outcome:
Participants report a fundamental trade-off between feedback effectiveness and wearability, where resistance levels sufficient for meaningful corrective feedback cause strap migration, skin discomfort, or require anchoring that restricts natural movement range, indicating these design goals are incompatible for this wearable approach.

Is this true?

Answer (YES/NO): NO